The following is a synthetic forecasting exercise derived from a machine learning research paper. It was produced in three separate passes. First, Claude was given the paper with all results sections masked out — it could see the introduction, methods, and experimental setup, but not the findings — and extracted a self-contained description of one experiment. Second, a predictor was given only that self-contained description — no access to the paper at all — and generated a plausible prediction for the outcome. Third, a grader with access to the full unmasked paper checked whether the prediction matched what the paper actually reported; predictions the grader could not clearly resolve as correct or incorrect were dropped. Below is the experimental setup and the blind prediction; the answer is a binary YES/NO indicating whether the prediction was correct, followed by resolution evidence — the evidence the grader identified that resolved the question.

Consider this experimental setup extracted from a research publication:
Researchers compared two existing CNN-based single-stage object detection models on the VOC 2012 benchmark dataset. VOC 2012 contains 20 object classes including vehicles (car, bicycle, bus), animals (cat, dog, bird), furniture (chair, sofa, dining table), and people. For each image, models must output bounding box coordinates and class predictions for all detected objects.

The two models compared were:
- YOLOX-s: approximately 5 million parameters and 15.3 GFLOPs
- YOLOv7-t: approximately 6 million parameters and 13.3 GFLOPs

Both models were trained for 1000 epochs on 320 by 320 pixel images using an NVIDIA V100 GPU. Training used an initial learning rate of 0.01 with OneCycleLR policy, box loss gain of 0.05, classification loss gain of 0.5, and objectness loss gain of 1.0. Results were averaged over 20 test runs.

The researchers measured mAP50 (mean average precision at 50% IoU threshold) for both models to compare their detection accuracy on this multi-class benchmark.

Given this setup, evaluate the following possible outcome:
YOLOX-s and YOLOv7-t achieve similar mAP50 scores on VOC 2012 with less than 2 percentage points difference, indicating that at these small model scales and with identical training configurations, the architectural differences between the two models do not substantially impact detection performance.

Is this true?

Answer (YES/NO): YES